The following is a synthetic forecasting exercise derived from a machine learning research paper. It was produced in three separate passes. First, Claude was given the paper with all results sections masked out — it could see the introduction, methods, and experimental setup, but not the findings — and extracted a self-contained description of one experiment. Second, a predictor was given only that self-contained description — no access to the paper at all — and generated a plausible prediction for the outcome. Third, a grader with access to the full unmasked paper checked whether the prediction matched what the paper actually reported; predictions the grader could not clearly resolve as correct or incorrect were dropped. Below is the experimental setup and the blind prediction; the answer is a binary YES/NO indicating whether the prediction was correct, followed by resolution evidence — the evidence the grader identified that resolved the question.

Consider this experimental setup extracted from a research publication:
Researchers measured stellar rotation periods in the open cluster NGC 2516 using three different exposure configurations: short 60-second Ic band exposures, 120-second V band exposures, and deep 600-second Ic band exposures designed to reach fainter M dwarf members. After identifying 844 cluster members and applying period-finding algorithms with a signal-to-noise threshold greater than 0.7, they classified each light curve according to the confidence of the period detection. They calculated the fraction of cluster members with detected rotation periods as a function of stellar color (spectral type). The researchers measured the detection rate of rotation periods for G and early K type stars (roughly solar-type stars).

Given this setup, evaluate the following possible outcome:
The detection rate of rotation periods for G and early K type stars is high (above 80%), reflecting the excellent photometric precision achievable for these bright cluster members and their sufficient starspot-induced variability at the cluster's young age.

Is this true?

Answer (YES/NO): NO